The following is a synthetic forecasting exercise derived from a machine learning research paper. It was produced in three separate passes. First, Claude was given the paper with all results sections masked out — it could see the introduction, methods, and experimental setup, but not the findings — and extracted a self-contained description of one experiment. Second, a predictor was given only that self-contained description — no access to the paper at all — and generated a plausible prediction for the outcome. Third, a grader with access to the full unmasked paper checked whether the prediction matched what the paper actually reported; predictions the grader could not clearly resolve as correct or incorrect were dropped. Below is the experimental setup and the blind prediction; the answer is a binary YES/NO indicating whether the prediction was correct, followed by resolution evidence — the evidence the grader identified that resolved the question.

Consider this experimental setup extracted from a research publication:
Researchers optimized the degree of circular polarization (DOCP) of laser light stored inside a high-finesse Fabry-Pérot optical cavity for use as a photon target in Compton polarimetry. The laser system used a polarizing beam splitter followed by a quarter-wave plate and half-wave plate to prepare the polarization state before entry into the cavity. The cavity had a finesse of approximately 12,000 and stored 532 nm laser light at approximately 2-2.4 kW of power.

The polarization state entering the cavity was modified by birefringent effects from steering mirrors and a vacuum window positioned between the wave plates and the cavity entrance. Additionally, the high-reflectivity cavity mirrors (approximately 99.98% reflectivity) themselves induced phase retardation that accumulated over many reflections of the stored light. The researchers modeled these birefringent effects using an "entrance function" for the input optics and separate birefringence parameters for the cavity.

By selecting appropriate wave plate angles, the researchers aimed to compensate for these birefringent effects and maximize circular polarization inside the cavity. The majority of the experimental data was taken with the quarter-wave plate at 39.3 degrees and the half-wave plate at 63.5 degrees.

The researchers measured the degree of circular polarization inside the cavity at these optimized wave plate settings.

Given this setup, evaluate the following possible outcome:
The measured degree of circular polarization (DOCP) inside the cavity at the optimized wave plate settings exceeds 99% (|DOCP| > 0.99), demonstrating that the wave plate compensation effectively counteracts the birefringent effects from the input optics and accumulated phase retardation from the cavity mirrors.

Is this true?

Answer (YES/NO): YES